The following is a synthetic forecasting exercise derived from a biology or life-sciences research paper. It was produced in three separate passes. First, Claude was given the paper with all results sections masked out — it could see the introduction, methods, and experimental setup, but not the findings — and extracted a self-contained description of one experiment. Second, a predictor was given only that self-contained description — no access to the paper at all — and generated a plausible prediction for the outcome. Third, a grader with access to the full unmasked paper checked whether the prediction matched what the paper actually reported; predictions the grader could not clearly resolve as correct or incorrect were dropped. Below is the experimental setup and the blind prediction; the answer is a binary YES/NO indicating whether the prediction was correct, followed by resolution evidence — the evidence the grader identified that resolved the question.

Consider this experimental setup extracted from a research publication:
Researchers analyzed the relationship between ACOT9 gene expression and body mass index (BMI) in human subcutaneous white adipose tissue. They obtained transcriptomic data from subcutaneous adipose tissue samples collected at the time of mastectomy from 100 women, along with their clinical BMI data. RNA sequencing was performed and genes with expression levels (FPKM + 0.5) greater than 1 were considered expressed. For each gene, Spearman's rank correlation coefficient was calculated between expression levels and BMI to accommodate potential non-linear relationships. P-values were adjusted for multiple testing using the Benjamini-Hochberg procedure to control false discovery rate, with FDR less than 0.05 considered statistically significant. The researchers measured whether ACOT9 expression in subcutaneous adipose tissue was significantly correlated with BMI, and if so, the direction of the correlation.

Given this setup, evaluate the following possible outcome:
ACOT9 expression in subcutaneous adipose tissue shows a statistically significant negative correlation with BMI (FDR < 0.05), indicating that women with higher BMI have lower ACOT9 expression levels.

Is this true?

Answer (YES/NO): NO